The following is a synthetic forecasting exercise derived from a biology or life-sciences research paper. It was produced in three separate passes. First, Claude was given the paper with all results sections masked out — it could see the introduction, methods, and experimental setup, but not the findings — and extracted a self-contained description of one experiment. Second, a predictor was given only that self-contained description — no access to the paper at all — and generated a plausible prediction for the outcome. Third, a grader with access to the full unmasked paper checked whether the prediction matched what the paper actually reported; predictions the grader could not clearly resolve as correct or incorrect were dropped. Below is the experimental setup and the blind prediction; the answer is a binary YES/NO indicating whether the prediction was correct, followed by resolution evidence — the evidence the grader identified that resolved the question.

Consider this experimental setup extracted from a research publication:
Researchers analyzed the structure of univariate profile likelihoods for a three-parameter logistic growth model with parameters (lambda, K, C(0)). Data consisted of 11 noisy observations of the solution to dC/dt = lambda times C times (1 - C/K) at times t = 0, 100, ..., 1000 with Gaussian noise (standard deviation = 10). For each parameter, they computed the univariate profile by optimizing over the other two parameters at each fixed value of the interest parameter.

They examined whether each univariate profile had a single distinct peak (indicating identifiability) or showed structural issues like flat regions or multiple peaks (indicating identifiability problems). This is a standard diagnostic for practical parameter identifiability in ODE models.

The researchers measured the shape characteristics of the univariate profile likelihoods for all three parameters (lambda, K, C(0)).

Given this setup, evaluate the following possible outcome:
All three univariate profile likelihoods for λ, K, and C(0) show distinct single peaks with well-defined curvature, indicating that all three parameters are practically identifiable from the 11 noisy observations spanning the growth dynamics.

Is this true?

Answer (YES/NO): YES